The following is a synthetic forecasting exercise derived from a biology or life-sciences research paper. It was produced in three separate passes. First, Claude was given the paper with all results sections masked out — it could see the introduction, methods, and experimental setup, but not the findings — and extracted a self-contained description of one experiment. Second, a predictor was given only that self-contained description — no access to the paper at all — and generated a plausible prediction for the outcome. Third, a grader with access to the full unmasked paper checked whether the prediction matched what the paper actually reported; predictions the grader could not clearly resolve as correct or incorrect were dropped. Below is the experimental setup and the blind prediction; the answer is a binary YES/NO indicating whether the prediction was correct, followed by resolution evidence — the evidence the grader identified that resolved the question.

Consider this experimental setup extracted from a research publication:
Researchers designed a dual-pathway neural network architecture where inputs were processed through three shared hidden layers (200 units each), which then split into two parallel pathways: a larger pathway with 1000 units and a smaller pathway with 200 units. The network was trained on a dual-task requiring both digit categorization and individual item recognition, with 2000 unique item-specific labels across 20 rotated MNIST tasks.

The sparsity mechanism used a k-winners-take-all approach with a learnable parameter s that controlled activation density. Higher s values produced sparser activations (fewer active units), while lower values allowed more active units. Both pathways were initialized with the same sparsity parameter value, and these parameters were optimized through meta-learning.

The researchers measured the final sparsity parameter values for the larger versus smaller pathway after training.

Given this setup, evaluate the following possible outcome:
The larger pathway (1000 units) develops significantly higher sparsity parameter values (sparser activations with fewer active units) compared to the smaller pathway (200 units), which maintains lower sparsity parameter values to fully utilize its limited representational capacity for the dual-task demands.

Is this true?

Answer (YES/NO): YES